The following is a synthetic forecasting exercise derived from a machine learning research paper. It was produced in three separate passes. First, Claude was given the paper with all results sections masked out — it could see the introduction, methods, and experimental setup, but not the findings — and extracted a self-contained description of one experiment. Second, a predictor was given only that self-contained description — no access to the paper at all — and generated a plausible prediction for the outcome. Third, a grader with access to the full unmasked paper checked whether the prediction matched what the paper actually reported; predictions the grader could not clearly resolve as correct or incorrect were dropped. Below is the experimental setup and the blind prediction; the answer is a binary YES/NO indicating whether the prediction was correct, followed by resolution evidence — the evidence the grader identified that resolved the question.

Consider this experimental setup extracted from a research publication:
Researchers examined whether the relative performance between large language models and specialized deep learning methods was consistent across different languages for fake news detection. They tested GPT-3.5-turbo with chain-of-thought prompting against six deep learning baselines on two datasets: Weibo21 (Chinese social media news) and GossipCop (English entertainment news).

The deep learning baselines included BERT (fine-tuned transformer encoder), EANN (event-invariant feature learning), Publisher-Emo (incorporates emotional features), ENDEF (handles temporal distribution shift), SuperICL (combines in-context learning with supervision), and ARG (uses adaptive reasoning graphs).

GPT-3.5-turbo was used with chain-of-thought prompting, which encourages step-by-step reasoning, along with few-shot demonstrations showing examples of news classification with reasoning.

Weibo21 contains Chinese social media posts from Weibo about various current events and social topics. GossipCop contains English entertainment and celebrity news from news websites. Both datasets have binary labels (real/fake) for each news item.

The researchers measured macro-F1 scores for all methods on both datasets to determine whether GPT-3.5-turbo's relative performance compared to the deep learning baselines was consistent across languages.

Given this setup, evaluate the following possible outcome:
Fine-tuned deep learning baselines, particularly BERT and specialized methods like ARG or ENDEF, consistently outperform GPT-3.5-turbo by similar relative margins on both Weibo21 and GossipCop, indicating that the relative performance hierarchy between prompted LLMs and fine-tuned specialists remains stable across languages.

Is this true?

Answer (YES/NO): NO